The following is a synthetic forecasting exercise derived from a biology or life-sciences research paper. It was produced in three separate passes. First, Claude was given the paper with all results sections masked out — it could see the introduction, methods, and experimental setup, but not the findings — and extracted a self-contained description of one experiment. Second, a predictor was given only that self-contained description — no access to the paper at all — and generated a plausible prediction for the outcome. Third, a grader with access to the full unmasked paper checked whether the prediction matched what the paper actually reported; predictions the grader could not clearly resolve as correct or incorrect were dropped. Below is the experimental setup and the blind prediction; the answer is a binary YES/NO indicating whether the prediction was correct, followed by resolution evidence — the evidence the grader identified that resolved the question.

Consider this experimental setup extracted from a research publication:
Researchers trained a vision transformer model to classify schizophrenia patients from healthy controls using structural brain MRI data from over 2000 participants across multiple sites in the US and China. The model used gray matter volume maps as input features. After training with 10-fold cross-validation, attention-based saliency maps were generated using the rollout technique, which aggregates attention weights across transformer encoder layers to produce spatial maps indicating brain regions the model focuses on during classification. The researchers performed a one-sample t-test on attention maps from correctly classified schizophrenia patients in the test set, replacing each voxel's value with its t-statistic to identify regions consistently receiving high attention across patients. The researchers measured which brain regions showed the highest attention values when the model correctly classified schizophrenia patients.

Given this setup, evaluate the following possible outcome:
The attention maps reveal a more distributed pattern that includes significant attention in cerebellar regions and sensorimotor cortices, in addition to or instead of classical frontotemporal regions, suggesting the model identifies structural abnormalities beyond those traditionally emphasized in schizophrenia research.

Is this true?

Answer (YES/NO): YES